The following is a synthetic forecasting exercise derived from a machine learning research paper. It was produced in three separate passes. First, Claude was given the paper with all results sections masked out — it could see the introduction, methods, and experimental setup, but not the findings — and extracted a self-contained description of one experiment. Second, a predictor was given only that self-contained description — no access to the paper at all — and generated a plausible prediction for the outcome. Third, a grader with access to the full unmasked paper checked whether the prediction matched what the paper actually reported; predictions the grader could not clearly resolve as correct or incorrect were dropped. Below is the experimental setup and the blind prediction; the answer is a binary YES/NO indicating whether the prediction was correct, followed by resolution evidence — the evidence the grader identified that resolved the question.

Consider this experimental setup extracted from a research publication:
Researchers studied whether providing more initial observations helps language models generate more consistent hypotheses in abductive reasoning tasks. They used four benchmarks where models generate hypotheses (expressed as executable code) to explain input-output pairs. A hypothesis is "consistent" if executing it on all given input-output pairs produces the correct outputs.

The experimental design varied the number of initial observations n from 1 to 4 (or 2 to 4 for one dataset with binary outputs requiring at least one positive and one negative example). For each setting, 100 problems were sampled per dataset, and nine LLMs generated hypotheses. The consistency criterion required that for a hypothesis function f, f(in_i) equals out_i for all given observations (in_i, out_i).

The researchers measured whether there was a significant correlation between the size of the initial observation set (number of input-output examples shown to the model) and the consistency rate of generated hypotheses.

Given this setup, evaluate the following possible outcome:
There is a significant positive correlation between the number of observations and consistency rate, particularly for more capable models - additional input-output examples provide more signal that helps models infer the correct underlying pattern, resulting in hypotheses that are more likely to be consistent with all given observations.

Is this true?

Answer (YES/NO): NO